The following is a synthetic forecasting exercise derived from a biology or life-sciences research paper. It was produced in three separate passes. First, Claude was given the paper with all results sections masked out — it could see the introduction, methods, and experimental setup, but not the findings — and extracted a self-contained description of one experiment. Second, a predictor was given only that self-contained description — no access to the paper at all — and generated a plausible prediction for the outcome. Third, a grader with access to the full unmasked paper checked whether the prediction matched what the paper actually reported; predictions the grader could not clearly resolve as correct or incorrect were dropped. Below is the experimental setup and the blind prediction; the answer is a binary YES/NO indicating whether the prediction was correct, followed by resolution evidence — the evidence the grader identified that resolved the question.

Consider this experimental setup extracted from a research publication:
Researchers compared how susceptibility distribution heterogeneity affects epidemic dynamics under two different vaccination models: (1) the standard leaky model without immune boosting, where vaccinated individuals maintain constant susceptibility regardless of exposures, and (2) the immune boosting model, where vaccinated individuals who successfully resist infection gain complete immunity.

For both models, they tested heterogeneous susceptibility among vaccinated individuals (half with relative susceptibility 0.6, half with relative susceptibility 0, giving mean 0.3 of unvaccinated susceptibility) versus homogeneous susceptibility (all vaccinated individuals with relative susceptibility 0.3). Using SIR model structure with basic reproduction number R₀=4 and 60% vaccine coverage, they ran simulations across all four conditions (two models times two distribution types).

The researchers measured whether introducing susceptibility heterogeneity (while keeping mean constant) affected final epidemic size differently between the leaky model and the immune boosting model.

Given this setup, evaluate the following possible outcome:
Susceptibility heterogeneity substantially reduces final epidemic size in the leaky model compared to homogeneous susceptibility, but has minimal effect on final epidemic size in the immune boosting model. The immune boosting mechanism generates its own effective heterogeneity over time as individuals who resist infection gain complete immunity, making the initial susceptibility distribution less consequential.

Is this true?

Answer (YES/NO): YES